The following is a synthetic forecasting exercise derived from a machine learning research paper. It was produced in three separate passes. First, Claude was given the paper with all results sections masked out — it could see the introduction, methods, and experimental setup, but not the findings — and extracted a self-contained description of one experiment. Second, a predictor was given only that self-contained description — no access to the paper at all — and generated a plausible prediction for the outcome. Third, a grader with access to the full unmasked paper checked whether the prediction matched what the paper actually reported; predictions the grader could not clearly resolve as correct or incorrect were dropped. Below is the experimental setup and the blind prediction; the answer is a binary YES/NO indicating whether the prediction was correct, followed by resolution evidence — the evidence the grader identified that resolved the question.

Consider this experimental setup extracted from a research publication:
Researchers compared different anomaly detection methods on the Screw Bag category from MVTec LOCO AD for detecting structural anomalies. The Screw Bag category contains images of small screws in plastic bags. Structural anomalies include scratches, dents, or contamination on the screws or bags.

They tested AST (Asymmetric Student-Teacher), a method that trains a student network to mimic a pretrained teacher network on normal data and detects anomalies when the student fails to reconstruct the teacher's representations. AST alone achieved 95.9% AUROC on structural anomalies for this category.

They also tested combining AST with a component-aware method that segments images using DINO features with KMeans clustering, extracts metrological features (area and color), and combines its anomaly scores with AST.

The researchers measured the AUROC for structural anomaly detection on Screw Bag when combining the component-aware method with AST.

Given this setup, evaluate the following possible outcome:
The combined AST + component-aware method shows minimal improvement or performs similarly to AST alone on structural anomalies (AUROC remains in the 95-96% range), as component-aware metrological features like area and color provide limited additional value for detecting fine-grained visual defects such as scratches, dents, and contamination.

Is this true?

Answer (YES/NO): NO